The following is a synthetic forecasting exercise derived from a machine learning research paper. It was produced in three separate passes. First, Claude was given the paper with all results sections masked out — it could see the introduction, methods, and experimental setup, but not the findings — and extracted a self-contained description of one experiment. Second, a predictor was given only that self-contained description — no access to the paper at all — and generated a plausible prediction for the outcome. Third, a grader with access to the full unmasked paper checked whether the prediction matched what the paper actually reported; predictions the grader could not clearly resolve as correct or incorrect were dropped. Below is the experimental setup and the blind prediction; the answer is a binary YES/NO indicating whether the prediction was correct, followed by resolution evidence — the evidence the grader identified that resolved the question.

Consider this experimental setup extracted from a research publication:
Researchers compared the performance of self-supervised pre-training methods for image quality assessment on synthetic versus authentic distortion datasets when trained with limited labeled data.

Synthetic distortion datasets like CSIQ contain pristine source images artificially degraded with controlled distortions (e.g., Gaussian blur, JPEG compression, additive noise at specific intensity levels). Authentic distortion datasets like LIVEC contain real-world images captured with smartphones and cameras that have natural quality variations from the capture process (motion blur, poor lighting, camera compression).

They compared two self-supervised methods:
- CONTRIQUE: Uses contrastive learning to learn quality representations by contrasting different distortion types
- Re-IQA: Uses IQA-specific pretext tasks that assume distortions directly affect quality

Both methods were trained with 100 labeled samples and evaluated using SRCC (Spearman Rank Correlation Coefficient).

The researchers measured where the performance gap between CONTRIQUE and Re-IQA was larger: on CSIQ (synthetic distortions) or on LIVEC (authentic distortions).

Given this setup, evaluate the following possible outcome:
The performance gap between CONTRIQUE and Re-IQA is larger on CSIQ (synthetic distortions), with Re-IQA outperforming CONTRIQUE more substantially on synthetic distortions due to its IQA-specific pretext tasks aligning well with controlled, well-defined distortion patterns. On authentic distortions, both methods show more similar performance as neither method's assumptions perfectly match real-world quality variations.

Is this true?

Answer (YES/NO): NO